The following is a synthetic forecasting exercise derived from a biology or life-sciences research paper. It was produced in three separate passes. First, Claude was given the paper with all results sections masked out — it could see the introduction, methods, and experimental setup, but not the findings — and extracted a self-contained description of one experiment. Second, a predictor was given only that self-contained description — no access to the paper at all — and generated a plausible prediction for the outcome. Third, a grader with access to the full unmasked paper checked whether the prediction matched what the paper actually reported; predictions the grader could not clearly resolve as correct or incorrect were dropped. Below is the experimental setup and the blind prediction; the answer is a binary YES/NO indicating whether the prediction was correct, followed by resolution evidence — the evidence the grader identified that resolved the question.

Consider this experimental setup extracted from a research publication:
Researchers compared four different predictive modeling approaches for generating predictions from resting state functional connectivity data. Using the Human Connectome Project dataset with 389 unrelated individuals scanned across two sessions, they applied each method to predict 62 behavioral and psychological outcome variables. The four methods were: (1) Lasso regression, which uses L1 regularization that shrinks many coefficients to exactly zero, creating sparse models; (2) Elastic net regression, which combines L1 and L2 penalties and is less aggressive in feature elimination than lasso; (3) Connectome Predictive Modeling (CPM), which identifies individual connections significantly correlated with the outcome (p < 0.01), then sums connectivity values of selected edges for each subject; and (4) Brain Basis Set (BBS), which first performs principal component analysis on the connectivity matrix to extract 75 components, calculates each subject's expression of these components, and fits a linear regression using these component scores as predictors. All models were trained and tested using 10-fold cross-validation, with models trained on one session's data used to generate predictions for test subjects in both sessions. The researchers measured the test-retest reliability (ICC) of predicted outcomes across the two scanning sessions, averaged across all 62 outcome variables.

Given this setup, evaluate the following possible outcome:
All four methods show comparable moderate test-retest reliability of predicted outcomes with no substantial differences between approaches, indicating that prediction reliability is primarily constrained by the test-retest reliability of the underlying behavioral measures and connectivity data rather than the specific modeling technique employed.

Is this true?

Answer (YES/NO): NO